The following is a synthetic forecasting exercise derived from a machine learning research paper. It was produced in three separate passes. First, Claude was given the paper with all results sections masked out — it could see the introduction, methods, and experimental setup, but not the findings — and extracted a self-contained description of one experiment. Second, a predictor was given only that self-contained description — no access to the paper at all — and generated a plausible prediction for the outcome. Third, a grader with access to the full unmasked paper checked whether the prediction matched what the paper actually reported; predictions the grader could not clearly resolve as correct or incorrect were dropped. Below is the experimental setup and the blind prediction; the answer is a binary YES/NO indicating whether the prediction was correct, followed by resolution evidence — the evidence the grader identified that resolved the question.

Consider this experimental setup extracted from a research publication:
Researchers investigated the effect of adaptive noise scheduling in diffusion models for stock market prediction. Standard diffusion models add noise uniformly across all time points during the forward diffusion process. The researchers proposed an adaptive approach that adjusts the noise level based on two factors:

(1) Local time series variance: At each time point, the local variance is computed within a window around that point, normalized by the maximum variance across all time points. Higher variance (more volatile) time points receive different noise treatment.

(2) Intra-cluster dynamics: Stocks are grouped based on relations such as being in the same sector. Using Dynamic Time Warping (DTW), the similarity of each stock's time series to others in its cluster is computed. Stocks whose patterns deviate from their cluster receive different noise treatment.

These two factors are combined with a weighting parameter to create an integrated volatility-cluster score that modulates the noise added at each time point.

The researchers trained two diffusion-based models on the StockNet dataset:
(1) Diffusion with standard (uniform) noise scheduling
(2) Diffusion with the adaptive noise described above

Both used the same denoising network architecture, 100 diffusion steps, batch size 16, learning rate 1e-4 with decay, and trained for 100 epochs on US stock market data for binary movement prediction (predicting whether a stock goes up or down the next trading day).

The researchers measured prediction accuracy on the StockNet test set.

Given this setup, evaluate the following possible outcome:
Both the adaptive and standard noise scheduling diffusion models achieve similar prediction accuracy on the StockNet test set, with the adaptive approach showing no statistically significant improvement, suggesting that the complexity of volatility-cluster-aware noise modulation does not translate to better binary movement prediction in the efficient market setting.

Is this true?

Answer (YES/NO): NO